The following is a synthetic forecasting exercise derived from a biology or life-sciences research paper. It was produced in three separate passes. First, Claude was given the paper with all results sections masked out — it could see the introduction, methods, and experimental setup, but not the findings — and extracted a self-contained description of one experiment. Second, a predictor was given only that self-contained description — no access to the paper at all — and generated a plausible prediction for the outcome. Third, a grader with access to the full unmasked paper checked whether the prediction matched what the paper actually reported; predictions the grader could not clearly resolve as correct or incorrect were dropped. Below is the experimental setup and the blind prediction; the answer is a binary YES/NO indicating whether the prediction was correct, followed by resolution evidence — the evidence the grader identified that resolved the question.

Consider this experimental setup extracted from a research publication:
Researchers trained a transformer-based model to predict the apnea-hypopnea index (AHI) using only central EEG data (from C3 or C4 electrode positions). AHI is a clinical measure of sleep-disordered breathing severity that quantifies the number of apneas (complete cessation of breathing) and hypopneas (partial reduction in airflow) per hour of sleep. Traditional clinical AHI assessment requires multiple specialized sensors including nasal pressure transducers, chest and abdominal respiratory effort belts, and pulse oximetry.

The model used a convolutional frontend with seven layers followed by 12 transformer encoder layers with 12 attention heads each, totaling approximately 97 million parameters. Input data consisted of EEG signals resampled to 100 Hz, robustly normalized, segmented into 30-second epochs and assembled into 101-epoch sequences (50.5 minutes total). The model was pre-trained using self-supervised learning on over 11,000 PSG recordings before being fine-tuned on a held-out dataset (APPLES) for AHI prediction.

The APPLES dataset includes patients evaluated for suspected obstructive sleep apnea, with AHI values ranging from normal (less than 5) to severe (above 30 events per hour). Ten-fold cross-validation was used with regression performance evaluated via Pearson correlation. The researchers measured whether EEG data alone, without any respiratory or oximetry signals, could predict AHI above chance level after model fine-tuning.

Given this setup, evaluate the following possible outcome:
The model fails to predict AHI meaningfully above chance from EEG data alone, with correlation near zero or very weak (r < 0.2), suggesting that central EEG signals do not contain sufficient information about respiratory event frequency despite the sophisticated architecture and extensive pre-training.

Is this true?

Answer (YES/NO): NO